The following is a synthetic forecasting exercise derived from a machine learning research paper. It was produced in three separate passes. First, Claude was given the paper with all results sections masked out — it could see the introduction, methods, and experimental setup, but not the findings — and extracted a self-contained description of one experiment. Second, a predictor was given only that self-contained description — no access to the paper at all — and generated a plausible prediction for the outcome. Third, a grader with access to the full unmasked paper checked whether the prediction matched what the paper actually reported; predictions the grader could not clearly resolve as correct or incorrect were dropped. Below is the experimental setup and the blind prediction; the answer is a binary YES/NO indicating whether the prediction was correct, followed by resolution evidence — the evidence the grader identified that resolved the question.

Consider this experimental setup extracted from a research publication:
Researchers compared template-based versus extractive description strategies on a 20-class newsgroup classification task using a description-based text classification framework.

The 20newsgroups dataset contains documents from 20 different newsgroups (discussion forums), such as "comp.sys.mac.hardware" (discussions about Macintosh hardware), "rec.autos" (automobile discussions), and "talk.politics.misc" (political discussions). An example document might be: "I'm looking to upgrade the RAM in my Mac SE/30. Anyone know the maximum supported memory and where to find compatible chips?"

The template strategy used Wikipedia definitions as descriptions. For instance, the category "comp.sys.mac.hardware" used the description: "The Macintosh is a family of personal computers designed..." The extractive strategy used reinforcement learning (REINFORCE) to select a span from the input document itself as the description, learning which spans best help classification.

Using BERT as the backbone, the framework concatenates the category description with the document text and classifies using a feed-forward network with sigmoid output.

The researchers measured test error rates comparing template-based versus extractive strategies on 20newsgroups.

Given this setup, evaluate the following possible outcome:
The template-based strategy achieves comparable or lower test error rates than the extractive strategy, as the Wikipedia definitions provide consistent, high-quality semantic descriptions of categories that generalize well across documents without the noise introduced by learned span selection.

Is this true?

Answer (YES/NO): NO